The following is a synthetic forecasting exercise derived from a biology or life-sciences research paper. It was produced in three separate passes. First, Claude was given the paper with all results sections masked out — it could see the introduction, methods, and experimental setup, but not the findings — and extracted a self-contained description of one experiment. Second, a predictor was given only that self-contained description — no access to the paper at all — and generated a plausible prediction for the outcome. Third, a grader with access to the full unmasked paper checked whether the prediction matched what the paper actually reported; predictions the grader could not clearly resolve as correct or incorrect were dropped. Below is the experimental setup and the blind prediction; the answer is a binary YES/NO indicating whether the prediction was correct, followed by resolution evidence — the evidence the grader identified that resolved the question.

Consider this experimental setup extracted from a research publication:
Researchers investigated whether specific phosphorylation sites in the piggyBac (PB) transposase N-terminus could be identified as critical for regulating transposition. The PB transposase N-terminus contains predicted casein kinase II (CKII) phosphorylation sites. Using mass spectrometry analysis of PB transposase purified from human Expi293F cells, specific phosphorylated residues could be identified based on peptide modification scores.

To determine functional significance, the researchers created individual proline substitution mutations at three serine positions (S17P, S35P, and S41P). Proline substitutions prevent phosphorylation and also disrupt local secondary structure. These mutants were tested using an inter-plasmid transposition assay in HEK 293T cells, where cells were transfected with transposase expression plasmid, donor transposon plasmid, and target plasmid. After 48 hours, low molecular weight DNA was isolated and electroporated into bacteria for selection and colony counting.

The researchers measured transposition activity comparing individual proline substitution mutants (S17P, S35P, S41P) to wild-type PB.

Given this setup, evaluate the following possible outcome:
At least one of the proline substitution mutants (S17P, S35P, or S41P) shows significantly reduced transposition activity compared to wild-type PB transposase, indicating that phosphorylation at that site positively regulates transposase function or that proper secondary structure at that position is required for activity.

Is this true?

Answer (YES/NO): NO